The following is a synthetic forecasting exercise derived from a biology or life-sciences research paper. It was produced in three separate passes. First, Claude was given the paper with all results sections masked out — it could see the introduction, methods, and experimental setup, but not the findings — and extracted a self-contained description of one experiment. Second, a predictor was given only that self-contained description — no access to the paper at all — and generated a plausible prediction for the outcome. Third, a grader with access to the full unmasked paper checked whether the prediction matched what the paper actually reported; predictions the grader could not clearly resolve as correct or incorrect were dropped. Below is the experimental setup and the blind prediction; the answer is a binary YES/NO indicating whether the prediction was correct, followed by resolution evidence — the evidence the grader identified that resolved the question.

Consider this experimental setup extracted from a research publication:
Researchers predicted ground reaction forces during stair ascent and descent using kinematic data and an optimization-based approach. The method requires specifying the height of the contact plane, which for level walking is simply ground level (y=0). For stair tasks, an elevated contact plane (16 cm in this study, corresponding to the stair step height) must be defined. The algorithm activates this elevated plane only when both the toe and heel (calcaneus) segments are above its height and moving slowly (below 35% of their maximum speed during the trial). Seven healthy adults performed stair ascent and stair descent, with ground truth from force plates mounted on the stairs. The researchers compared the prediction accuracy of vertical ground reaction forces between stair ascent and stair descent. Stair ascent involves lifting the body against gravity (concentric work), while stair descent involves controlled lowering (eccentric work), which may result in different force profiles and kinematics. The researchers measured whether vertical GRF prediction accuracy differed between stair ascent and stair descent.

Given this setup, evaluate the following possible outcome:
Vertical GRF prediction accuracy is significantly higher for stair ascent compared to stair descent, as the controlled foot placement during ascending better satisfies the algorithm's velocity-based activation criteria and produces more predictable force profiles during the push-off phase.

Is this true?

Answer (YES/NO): NO